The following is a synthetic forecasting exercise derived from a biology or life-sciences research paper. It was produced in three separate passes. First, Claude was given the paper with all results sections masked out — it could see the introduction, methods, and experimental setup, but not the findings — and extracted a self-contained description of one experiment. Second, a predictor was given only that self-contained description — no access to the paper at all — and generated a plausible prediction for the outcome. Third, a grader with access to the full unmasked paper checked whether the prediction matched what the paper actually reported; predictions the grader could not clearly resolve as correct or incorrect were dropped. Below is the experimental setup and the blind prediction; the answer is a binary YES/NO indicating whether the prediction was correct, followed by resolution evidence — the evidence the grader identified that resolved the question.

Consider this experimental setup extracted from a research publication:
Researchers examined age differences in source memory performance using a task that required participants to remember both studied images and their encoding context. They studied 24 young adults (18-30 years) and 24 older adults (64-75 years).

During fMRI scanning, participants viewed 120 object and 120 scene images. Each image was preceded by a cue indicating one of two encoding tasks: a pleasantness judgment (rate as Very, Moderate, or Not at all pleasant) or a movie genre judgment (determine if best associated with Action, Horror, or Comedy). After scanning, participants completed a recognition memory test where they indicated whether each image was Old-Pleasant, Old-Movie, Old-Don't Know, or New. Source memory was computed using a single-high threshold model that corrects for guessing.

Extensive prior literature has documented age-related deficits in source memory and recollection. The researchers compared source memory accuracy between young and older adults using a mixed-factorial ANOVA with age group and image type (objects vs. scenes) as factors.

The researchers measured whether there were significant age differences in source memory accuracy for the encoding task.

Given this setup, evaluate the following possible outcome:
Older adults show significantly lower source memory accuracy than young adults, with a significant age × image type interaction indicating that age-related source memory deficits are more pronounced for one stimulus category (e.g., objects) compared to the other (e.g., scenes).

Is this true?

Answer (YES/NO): NO